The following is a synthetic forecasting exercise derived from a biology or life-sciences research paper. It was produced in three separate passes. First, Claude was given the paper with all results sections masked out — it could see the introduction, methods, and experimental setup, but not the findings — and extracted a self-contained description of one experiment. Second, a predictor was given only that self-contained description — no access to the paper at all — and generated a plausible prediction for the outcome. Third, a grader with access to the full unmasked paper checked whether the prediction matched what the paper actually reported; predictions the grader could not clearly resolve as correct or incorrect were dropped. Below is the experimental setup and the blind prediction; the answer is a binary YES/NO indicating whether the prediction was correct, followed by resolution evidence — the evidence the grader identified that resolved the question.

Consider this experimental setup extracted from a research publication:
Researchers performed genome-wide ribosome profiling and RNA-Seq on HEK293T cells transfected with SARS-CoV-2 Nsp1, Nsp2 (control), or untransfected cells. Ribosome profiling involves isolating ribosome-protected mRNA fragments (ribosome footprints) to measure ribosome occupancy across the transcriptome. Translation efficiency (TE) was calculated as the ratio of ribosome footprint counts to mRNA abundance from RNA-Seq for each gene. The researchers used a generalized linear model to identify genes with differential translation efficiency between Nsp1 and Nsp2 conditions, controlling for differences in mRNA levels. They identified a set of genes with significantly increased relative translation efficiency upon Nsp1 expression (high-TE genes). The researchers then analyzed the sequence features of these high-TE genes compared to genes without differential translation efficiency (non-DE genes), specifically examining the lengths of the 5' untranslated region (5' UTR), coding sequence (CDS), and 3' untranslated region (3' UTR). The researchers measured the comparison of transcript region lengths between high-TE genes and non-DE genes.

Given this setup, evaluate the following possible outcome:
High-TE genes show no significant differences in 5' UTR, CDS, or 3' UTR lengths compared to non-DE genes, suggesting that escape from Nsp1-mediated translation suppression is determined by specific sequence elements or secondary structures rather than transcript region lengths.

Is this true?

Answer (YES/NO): NO